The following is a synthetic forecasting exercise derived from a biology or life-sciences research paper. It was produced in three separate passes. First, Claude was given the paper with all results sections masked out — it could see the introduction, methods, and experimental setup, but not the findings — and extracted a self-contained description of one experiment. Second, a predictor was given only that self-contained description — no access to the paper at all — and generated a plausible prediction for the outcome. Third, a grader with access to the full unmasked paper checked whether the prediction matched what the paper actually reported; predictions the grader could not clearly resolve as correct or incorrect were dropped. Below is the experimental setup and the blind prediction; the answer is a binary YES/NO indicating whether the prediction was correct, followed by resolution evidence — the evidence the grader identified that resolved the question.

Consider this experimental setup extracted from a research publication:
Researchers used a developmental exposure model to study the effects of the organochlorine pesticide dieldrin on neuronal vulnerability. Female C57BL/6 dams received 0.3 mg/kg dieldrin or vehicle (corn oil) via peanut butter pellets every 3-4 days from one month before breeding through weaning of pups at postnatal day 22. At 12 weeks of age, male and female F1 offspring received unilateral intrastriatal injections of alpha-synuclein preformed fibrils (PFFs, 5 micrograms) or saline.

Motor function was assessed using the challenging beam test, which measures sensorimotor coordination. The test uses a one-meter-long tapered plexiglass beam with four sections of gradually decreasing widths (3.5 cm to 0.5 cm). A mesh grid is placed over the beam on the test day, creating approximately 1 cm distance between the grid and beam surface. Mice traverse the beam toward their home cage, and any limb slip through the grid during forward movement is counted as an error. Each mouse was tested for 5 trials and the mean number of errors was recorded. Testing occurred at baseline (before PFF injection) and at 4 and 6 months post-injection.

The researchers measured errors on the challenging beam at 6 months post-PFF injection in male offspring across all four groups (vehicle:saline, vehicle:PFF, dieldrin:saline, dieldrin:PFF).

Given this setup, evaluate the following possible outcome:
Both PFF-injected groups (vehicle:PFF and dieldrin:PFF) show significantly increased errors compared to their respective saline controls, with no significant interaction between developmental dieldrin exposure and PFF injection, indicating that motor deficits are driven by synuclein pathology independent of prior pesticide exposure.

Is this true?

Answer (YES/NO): NO